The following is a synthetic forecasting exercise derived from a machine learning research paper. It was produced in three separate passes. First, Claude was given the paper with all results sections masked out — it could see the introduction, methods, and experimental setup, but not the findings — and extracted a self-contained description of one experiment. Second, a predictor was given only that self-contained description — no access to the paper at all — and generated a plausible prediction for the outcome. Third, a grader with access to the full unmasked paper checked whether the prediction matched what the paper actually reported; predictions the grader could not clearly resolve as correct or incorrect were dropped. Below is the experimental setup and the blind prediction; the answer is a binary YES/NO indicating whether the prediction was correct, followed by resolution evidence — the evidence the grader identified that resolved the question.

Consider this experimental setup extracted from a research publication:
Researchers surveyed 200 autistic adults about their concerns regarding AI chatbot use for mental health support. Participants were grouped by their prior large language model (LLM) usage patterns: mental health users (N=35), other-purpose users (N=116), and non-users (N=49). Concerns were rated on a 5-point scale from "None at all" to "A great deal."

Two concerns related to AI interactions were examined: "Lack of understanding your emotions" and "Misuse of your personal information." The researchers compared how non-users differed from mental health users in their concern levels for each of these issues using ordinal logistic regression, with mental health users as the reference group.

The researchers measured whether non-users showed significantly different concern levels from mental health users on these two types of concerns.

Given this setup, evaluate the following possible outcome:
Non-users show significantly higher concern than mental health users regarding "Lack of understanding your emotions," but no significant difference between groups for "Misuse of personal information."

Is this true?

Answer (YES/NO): YES